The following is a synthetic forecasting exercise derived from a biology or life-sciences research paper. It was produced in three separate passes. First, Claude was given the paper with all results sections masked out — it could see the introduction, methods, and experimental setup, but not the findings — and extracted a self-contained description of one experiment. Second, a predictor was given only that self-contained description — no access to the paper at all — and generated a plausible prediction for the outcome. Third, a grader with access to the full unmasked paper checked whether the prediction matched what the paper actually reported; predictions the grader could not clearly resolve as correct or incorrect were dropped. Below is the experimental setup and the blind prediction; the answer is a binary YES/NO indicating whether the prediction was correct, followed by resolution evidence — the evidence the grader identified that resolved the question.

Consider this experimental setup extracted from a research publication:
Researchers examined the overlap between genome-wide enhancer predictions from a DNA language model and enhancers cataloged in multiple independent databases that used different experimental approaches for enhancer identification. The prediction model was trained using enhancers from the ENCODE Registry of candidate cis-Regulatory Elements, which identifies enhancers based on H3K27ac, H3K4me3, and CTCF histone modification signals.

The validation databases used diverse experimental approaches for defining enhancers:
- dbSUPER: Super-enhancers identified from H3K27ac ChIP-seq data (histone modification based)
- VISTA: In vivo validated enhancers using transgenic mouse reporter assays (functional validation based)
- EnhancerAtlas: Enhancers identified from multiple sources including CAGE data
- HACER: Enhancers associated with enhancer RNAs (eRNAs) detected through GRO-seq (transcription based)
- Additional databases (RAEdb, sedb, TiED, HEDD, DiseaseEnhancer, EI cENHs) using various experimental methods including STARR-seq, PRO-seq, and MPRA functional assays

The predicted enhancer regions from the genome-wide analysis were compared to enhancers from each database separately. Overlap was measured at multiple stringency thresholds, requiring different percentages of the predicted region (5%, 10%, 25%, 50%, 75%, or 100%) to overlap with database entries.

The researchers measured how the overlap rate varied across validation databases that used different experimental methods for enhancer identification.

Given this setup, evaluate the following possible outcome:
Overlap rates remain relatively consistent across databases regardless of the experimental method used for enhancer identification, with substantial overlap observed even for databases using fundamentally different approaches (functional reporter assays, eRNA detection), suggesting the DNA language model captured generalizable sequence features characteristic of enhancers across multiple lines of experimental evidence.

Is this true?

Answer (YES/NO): YES